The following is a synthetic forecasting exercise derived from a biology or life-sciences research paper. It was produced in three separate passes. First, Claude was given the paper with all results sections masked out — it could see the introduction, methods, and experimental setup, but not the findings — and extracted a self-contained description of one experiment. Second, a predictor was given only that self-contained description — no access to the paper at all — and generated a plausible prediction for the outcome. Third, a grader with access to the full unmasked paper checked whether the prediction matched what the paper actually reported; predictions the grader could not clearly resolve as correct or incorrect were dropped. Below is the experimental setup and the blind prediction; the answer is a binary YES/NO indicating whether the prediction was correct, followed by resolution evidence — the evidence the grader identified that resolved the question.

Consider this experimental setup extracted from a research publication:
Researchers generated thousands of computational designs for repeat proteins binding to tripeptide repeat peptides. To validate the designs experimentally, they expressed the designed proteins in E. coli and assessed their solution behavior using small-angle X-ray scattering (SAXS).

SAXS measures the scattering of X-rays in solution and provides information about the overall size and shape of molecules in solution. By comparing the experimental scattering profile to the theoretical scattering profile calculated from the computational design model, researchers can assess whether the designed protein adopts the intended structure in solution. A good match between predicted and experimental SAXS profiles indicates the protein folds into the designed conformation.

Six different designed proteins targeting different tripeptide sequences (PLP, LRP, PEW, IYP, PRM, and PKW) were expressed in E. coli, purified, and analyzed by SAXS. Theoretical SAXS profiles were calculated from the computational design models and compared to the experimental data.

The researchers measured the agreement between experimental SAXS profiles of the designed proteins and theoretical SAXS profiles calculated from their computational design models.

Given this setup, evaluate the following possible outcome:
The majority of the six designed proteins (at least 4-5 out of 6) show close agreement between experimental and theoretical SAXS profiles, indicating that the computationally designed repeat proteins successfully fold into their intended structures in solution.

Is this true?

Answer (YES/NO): YES